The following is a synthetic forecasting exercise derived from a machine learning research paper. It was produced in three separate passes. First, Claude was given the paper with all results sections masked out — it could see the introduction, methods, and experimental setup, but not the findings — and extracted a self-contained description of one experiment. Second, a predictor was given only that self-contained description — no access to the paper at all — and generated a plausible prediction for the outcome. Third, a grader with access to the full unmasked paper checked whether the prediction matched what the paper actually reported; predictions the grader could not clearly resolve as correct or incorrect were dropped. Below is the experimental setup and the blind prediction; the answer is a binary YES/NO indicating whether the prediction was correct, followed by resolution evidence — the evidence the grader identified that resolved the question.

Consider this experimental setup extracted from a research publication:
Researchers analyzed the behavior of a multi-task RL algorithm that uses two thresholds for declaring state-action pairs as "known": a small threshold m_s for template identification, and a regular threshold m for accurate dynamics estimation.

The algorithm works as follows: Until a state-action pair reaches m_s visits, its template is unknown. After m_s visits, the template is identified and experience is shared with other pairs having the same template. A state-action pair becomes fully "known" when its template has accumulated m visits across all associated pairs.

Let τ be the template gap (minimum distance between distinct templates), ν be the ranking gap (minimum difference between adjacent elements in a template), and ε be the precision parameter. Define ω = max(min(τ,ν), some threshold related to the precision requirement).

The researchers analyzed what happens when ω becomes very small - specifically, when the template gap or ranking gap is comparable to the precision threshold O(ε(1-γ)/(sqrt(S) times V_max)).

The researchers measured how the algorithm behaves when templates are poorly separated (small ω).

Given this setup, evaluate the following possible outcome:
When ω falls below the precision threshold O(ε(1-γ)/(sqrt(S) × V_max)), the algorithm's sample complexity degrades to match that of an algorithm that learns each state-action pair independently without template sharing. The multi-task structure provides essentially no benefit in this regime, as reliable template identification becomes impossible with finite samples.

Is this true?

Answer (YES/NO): YES